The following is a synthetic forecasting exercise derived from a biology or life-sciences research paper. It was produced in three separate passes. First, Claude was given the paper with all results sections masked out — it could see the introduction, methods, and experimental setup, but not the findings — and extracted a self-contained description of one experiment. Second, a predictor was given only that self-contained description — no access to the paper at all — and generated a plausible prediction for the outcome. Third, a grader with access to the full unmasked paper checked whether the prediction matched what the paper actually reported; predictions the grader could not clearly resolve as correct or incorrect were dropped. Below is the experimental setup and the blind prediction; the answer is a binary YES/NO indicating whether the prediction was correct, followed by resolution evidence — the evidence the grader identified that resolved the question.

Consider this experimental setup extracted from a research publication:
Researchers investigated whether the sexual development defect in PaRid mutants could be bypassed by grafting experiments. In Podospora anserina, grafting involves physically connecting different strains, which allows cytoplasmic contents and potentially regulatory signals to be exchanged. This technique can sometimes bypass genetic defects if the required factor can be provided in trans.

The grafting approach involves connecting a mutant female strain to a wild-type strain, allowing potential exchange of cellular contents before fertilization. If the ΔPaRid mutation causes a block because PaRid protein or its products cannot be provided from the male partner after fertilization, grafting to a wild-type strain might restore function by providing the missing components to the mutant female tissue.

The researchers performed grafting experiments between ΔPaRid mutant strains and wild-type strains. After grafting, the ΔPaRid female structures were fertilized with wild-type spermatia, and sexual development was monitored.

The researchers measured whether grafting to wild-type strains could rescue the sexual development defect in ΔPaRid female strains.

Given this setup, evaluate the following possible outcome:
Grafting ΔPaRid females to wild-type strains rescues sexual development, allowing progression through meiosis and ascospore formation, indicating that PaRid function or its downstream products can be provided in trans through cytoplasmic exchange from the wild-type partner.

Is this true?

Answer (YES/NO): NO